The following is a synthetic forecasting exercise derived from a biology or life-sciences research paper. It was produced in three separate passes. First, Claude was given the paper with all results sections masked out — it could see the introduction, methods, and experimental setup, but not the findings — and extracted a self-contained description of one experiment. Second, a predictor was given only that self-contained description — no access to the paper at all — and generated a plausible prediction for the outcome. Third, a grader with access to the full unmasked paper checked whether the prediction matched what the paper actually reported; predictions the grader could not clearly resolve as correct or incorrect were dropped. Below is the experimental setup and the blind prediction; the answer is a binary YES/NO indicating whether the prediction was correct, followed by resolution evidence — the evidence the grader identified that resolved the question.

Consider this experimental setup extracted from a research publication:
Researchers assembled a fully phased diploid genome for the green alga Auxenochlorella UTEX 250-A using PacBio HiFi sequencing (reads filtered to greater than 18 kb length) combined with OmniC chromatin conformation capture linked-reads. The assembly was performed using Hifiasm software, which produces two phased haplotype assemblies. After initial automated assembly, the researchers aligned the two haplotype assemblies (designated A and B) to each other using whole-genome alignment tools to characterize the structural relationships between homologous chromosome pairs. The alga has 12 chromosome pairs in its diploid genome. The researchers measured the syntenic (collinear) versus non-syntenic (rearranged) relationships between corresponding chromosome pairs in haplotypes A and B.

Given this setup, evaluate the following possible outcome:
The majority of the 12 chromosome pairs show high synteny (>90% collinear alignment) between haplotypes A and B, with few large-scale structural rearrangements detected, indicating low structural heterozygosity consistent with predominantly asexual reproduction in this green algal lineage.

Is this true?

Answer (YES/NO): NO